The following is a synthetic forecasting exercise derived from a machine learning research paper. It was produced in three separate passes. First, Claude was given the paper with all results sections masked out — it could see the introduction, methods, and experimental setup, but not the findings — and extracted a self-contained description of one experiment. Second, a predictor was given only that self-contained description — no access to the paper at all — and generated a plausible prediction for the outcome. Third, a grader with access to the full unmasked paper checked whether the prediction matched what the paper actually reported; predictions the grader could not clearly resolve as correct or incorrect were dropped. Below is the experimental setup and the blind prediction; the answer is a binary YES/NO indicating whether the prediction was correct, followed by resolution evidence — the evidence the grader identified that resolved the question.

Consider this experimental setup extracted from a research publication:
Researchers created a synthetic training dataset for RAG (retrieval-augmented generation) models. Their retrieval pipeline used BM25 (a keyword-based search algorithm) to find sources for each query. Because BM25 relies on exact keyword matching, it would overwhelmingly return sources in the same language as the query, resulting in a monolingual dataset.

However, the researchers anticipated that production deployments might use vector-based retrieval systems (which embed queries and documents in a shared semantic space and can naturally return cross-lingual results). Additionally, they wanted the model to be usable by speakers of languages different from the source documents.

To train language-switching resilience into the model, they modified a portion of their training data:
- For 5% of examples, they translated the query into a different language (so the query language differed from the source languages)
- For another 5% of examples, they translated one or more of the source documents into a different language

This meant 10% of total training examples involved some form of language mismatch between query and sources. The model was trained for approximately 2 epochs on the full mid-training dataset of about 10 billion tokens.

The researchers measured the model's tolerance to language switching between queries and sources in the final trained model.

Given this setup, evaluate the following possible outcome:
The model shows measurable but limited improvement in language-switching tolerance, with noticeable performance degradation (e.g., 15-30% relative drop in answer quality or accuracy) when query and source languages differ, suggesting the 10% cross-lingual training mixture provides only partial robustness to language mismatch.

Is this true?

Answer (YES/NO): NO